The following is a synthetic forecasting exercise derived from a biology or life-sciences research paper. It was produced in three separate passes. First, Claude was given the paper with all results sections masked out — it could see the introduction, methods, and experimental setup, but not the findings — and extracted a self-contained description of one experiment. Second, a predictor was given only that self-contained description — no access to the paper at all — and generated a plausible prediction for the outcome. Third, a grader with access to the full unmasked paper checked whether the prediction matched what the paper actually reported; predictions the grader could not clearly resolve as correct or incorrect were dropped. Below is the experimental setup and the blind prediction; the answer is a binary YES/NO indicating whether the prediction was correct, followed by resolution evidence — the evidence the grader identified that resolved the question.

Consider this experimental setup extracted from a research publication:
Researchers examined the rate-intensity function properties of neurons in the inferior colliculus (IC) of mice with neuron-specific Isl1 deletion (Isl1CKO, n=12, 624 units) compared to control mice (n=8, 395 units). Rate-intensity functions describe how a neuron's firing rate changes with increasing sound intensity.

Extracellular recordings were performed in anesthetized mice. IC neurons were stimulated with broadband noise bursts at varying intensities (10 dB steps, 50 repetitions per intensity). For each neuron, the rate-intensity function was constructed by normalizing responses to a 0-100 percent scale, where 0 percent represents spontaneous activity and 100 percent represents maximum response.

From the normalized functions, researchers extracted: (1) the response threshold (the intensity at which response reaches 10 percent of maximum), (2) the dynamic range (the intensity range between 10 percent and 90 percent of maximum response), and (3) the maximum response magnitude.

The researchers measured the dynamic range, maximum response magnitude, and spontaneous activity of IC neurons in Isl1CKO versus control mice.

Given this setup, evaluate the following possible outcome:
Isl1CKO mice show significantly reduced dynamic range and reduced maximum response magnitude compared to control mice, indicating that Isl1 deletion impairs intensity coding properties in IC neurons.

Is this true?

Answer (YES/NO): YES